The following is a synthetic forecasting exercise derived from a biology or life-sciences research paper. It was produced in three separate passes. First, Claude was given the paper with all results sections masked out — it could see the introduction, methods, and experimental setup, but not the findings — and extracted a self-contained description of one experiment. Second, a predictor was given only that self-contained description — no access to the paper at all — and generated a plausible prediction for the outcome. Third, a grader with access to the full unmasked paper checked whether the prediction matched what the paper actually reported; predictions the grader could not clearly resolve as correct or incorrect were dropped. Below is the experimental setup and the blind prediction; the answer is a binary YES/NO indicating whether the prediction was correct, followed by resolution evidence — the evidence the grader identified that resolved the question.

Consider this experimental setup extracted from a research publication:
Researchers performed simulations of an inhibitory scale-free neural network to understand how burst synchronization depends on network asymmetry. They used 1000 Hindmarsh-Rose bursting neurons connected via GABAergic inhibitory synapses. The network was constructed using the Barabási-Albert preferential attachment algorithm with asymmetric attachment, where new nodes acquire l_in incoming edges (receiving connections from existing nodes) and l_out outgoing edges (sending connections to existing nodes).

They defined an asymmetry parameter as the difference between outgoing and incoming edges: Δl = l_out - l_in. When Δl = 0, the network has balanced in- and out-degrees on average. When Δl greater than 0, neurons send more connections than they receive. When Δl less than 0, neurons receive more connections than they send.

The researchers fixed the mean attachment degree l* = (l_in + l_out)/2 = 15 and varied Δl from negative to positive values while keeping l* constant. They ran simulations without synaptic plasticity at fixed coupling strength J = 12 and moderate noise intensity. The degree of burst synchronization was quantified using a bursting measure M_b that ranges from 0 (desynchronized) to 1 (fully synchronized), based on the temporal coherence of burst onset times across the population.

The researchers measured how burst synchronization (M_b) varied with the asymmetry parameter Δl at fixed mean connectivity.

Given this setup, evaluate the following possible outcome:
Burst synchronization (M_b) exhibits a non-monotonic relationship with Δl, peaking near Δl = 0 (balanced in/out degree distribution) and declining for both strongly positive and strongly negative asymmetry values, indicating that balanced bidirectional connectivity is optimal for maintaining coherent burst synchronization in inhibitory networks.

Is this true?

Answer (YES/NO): NO